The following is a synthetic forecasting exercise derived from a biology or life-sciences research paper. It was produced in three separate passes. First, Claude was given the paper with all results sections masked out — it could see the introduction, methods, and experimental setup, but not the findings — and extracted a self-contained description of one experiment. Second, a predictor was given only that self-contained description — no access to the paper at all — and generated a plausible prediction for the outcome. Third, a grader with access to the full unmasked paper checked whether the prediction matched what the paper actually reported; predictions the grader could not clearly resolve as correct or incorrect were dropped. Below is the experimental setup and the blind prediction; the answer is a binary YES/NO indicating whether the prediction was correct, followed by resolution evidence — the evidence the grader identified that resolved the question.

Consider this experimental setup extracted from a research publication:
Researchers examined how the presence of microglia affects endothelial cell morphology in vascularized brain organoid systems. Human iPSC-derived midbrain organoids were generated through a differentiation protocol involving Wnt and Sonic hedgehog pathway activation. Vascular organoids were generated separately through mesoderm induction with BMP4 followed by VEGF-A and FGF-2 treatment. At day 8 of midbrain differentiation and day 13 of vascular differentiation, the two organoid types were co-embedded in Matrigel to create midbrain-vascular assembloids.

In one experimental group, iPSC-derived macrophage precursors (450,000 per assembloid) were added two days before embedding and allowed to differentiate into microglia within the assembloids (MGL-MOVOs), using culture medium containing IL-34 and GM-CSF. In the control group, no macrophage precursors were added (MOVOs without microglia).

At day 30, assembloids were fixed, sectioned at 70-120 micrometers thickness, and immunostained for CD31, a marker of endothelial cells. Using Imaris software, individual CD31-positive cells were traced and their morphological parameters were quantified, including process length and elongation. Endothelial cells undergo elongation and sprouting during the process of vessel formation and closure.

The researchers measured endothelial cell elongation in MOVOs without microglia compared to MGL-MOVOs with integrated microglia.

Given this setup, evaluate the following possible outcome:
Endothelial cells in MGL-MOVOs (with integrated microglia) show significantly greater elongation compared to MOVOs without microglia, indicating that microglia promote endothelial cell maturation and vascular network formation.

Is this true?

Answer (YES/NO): YES